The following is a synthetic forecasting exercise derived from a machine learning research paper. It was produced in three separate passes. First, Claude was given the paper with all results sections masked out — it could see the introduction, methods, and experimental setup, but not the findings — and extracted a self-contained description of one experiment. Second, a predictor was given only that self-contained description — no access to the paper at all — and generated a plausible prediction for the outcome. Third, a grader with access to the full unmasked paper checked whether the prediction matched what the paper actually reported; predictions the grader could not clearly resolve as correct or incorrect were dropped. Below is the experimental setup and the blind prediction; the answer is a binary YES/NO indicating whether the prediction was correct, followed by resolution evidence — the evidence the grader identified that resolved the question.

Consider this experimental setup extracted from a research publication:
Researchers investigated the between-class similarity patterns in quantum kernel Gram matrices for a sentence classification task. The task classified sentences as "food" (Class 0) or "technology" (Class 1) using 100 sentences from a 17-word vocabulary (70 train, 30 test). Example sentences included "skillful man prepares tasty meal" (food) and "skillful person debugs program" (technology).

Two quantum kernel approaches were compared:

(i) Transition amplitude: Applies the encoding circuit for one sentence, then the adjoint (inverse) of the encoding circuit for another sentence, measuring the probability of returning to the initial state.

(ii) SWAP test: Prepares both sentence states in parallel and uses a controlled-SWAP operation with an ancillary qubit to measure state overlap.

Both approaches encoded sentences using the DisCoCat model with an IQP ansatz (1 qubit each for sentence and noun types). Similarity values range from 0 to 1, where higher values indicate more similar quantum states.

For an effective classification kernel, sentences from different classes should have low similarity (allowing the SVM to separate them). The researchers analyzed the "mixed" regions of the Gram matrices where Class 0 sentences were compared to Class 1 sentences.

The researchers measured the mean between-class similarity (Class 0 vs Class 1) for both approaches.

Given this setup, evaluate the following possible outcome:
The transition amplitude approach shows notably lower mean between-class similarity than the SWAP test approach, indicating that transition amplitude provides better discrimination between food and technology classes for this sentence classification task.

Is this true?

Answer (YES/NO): NO